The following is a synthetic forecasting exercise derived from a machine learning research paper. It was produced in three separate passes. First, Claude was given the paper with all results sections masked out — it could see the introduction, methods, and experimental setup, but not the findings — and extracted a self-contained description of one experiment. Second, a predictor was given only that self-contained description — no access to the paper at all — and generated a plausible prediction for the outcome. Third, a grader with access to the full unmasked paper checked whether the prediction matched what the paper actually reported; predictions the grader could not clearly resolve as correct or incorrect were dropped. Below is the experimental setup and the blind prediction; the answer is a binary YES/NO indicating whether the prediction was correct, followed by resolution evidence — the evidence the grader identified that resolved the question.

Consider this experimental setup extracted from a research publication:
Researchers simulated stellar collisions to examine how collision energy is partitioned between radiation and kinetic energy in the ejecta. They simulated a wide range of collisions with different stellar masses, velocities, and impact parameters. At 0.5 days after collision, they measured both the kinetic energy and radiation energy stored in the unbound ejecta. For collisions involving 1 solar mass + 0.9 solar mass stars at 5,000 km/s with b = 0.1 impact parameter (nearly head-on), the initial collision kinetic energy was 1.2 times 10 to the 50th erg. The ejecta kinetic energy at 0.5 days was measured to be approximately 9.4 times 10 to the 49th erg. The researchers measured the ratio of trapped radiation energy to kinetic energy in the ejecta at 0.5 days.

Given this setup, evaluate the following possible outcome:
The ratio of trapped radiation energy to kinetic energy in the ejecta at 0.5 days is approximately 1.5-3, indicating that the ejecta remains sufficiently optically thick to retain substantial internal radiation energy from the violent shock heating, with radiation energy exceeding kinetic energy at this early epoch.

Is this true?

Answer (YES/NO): NO